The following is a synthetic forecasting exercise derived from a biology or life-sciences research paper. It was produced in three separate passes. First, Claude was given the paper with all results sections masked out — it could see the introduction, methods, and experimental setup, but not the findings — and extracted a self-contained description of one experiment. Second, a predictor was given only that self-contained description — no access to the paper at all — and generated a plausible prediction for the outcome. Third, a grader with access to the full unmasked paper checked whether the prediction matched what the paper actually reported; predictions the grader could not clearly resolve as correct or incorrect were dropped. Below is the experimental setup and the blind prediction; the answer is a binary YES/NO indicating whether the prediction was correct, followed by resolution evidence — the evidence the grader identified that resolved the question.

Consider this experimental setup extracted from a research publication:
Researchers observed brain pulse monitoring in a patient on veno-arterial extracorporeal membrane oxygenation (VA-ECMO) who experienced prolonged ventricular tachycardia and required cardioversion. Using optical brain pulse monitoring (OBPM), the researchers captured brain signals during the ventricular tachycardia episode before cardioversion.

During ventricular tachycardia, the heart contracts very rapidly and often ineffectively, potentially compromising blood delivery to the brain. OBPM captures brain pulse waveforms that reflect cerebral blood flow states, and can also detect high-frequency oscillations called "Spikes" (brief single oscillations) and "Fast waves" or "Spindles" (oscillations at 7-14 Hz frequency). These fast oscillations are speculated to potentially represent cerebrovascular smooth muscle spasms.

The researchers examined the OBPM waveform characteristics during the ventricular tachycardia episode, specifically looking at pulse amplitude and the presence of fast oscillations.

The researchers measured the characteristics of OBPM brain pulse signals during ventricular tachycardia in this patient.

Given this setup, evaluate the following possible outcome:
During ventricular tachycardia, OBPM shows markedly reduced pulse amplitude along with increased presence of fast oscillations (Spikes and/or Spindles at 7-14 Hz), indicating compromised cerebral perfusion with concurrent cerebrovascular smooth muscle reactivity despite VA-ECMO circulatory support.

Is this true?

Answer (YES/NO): YES